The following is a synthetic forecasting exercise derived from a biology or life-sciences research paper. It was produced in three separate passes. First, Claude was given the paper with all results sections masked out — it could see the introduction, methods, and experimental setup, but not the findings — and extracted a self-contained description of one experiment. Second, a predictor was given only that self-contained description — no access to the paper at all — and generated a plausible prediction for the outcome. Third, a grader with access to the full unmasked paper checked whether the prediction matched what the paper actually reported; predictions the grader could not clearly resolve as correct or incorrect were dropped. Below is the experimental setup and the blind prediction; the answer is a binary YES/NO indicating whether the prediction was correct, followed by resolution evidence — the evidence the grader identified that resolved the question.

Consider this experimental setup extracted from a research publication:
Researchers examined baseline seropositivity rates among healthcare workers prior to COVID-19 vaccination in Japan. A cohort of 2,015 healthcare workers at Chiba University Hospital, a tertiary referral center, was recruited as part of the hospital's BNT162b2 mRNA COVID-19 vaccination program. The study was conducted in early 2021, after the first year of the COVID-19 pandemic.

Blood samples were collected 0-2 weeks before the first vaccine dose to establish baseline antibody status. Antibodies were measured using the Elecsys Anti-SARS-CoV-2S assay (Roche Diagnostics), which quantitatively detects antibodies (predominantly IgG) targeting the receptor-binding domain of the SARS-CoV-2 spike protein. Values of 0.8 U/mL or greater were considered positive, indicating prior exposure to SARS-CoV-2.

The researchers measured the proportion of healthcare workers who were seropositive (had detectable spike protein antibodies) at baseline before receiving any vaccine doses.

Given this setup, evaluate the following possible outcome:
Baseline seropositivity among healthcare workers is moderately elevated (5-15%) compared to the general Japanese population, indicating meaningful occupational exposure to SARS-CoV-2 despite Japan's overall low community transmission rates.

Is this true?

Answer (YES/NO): NO